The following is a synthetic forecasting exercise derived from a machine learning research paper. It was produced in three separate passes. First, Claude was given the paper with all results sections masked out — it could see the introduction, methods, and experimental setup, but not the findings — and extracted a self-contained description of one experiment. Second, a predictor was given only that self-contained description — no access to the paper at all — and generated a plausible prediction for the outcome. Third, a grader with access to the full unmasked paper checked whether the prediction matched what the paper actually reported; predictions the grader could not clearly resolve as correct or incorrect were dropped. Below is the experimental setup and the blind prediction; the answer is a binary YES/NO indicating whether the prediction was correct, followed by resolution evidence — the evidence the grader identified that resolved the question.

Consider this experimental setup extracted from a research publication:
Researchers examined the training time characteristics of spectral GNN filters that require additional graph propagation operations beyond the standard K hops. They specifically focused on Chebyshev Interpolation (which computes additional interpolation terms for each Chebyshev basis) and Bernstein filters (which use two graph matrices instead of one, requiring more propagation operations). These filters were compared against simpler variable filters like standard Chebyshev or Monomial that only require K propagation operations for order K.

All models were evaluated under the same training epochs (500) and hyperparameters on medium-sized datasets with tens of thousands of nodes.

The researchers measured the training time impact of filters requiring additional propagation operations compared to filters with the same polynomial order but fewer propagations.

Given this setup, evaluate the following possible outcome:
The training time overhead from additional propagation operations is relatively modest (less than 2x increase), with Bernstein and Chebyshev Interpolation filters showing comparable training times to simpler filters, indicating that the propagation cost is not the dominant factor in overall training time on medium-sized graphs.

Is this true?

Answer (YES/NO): NO